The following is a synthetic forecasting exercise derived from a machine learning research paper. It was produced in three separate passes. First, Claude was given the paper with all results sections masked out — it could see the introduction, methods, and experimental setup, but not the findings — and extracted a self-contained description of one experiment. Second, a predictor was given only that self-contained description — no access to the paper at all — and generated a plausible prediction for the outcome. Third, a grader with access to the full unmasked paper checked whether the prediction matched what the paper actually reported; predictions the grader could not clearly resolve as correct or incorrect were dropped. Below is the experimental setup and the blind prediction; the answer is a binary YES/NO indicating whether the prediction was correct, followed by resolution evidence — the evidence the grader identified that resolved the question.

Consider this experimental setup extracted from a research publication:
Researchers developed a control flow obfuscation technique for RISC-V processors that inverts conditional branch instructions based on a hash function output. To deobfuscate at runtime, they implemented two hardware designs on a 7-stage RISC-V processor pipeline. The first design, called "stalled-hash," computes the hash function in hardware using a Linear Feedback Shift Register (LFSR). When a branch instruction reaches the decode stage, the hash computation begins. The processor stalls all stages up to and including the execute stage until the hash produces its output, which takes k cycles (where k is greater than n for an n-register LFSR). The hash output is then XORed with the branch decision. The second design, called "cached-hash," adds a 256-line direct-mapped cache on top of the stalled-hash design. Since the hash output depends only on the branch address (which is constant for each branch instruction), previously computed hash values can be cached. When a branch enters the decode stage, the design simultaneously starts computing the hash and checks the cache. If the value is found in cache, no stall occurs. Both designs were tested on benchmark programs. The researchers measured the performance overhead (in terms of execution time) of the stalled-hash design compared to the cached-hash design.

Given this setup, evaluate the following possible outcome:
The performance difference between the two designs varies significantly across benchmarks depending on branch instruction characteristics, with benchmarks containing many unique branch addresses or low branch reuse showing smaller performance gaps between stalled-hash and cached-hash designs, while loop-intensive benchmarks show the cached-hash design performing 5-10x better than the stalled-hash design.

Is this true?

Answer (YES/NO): NO